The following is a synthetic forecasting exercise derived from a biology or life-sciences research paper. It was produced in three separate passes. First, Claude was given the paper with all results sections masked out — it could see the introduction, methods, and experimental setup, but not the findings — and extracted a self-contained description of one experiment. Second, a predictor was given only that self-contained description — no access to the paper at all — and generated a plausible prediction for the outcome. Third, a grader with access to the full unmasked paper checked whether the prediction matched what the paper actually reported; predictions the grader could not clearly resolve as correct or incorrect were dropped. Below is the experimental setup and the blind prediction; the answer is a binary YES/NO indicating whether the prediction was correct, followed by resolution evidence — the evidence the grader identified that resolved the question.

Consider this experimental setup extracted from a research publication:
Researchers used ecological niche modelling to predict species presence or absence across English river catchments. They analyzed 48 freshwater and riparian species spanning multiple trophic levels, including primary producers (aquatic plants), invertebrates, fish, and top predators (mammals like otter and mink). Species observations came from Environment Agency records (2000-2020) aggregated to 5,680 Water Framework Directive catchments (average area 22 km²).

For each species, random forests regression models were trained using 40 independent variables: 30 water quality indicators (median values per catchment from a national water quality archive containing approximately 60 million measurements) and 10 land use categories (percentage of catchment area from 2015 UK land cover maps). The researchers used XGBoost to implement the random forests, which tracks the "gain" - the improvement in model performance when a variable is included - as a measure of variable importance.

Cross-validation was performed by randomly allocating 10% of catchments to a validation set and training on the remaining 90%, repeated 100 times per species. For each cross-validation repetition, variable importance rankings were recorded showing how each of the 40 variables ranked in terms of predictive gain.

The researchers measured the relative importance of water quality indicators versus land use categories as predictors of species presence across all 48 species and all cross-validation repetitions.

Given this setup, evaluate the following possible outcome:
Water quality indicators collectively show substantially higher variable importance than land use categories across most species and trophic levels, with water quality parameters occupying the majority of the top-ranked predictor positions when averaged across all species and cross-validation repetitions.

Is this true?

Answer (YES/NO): NO